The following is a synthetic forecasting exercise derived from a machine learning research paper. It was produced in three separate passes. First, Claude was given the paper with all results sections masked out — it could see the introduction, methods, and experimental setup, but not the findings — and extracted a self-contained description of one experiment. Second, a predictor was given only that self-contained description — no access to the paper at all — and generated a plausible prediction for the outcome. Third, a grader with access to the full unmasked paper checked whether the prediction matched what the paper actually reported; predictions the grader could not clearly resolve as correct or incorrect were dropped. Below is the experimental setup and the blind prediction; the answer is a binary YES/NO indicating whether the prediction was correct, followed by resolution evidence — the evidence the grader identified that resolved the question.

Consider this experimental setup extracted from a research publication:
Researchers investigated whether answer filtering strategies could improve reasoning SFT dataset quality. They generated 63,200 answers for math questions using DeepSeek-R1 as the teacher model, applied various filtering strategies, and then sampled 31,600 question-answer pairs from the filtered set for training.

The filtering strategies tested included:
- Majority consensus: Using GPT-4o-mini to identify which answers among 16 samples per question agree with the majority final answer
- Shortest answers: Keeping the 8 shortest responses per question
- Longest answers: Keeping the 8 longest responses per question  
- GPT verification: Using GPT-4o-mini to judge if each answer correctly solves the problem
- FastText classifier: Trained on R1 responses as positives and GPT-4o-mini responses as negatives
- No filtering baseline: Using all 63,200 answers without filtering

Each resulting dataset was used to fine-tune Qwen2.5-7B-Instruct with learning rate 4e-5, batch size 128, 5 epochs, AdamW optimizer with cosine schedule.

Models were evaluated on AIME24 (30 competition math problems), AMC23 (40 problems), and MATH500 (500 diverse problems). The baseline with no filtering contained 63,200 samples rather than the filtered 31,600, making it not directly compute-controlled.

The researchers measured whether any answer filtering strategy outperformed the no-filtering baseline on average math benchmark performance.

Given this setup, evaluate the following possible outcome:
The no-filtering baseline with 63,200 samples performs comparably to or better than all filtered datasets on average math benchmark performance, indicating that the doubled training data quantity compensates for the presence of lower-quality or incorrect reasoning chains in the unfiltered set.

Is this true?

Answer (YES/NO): NO